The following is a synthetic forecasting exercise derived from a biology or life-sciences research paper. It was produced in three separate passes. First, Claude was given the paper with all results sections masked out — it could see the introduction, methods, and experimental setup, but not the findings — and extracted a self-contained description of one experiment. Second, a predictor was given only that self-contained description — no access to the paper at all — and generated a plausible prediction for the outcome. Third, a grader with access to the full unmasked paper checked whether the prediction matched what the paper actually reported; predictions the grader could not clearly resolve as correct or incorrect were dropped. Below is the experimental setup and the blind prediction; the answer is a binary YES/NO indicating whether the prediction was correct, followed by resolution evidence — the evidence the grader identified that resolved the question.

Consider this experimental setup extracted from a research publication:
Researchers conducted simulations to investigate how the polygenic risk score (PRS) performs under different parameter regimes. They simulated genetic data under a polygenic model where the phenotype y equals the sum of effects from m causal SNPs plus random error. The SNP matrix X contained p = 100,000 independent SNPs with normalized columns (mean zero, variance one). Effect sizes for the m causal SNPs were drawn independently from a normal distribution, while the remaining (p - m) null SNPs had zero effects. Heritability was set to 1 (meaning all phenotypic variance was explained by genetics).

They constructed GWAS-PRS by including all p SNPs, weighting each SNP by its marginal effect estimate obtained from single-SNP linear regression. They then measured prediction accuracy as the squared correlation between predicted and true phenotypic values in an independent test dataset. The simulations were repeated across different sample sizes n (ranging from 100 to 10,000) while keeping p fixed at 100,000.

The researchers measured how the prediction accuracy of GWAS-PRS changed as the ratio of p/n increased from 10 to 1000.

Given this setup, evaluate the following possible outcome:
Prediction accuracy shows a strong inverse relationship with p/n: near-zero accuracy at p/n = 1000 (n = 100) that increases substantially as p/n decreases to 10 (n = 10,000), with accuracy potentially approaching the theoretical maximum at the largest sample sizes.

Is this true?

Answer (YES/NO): NO